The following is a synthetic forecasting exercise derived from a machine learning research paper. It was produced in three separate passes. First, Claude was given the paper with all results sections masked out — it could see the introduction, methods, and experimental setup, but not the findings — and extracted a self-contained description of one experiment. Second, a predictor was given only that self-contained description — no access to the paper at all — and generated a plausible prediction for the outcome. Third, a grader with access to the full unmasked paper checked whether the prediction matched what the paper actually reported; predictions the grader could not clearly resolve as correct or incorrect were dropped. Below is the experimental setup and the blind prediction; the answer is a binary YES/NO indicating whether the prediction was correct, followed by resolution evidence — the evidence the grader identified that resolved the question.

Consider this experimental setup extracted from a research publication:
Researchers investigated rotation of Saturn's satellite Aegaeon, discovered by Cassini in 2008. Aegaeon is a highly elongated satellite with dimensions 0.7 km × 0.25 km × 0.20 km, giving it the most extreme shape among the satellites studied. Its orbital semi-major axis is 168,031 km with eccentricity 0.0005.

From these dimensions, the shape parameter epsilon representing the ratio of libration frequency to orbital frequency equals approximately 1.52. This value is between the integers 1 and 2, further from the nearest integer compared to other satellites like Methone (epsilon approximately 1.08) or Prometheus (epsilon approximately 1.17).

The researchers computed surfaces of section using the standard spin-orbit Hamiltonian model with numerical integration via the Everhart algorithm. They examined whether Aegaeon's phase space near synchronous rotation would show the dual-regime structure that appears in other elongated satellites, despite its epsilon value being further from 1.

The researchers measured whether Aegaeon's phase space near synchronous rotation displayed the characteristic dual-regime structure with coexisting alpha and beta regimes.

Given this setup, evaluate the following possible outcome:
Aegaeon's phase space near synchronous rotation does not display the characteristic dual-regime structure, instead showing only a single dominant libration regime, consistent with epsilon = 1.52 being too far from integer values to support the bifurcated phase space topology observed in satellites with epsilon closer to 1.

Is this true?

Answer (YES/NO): NO